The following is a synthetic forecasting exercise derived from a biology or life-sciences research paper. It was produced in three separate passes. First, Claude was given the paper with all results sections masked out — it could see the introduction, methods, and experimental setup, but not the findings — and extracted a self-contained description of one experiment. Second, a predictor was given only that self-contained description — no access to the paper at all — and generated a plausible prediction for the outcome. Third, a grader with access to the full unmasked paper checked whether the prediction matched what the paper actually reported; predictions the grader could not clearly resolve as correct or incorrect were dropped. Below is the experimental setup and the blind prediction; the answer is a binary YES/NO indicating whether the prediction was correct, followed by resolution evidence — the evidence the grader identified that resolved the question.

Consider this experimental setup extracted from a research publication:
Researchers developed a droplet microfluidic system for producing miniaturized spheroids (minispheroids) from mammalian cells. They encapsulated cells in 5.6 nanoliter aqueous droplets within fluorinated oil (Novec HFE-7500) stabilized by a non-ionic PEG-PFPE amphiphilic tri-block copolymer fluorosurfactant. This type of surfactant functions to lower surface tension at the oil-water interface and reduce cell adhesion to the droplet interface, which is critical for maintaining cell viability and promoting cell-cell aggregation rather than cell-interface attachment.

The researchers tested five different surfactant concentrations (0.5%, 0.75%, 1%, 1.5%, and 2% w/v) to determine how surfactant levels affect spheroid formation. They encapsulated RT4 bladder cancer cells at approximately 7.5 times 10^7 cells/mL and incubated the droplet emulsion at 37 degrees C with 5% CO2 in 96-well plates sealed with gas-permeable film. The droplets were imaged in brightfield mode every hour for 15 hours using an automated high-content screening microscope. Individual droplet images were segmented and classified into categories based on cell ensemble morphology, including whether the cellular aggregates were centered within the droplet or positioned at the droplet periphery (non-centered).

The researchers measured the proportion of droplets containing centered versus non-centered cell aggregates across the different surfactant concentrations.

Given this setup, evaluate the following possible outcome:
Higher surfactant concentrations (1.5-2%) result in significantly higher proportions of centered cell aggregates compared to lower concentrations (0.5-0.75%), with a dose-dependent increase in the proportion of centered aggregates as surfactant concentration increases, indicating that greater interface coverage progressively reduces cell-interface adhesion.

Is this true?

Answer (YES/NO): YES